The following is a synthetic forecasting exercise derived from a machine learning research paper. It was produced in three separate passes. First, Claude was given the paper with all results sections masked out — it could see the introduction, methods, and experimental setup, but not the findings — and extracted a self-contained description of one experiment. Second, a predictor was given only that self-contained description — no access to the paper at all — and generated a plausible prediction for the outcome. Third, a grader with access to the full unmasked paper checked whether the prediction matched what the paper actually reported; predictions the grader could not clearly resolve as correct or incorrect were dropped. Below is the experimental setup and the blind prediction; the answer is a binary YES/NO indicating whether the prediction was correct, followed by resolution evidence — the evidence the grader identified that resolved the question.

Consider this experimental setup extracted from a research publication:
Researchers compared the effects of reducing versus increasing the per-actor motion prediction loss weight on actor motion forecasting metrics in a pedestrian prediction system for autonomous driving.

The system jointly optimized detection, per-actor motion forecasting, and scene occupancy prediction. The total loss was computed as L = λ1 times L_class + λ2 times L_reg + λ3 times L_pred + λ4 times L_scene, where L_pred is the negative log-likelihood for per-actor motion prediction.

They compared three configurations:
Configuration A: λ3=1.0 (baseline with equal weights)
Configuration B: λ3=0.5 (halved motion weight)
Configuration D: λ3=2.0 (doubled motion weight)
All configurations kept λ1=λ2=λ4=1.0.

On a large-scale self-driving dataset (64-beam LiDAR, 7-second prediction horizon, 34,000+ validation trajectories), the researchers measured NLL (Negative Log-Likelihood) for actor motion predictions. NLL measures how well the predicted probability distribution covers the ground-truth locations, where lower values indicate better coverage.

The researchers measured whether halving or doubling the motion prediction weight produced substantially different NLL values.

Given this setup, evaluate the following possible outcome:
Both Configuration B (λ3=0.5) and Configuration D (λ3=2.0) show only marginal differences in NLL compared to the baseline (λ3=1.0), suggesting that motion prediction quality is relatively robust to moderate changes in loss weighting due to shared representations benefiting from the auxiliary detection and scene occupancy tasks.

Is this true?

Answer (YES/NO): YES